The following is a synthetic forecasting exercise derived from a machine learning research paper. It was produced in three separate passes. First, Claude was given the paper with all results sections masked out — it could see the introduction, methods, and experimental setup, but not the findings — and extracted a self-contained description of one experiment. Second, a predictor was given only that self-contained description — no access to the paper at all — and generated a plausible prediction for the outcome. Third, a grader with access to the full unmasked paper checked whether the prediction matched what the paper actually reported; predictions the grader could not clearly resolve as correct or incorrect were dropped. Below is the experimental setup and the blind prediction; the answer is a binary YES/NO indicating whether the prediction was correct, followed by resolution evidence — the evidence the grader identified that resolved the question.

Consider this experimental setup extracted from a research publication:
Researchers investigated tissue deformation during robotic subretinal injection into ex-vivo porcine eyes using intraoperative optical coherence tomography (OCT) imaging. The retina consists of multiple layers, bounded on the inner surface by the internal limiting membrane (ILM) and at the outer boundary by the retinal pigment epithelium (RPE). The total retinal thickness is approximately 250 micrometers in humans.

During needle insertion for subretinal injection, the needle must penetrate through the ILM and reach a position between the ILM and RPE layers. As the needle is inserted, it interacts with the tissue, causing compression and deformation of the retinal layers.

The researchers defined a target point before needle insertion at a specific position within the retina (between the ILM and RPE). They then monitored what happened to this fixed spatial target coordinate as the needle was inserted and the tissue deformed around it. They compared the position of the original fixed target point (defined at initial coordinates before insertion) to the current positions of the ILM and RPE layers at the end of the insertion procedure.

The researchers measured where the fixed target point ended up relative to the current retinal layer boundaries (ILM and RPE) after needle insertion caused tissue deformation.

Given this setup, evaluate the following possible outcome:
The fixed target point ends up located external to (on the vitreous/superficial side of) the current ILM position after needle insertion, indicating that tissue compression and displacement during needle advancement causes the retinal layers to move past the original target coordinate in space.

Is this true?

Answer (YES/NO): YES